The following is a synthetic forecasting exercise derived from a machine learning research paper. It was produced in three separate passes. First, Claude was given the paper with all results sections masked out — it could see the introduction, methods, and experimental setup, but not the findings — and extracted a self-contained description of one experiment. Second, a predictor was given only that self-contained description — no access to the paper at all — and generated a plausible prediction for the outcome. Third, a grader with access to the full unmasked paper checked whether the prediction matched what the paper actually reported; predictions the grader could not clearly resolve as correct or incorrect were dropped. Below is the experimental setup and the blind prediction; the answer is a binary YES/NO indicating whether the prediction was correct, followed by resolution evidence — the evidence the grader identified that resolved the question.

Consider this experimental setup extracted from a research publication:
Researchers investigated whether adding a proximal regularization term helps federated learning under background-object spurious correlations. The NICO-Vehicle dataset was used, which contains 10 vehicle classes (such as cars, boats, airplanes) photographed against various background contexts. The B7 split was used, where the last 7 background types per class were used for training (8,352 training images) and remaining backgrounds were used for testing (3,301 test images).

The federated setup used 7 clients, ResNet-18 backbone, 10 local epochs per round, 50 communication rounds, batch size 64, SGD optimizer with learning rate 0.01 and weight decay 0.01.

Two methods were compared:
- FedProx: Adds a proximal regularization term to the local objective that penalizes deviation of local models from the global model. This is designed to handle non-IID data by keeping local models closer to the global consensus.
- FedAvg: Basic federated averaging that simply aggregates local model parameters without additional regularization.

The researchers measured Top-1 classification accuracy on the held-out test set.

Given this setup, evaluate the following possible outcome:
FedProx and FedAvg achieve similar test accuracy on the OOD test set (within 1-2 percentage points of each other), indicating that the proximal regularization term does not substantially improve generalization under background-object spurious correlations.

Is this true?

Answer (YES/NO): YES